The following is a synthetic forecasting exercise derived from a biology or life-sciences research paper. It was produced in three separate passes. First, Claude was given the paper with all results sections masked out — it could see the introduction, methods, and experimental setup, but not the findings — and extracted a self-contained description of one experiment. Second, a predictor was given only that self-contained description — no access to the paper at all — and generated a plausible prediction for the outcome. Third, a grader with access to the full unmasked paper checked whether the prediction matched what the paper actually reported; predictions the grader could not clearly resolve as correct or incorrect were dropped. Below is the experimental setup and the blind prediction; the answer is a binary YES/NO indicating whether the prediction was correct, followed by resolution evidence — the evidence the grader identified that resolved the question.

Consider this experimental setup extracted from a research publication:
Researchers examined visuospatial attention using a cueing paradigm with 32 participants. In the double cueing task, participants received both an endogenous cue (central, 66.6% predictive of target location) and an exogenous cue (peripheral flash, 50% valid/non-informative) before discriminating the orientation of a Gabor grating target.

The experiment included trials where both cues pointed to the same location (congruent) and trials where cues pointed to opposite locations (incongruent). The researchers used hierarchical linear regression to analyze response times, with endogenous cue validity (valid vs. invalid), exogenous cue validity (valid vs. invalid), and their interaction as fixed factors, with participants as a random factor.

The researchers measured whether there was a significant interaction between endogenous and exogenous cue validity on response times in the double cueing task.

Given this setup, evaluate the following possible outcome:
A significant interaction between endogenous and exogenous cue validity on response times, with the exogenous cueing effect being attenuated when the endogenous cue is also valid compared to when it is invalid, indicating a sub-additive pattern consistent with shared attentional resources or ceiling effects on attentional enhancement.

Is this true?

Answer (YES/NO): NO